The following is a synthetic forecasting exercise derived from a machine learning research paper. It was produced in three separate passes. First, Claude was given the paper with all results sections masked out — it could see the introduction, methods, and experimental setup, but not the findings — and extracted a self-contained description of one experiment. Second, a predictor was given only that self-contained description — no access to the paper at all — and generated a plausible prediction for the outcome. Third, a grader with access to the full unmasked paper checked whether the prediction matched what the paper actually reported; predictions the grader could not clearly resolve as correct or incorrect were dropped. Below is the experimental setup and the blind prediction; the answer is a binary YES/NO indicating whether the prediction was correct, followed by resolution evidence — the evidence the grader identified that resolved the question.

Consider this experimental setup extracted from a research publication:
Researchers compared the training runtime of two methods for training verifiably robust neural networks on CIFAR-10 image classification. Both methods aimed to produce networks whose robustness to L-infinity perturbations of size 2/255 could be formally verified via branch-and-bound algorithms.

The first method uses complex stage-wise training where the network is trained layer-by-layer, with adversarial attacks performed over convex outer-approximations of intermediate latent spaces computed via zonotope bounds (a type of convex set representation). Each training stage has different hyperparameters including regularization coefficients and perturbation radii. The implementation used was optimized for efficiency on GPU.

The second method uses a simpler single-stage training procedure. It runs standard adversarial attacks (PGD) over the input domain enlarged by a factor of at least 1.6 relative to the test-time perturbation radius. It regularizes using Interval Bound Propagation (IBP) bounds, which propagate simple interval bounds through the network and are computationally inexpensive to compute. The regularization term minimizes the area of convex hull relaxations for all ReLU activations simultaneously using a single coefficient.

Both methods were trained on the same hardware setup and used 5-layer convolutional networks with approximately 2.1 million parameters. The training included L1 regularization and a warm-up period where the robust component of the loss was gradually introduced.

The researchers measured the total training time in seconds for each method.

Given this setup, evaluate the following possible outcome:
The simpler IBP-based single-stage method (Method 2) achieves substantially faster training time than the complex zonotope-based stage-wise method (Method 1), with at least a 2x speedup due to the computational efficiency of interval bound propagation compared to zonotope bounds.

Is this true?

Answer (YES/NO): YES